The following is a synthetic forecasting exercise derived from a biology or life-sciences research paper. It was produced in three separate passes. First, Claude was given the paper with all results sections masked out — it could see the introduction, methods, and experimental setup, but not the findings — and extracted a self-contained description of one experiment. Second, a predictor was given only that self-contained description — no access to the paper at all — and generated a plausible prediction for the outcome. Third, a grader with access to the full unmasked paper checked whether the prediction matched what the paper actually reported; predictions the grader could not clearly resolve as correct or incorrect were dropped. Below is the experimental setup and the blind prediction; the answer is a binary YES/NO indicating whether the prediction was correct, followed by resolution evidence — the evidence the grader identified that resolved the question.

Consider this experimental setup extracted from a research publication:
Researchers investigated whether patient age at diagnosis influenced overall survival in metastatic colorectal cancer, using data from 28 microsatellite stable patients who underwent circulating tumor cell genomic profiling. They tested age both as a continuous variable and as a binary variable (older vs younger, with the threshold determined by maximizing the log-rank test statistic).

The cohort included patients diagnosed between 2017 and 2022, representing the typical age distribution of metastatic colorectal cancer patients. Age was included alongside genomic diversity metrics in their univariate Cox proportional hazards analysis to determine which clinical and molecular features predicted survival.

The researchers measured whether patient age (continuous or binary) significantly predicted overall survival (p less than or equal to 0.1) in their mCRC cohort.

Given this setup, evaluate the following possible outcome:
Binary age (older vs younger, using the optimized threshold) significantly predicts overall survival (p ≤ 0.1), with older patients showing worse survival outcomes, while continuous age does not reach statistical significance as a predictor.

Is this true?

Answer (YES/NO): NO